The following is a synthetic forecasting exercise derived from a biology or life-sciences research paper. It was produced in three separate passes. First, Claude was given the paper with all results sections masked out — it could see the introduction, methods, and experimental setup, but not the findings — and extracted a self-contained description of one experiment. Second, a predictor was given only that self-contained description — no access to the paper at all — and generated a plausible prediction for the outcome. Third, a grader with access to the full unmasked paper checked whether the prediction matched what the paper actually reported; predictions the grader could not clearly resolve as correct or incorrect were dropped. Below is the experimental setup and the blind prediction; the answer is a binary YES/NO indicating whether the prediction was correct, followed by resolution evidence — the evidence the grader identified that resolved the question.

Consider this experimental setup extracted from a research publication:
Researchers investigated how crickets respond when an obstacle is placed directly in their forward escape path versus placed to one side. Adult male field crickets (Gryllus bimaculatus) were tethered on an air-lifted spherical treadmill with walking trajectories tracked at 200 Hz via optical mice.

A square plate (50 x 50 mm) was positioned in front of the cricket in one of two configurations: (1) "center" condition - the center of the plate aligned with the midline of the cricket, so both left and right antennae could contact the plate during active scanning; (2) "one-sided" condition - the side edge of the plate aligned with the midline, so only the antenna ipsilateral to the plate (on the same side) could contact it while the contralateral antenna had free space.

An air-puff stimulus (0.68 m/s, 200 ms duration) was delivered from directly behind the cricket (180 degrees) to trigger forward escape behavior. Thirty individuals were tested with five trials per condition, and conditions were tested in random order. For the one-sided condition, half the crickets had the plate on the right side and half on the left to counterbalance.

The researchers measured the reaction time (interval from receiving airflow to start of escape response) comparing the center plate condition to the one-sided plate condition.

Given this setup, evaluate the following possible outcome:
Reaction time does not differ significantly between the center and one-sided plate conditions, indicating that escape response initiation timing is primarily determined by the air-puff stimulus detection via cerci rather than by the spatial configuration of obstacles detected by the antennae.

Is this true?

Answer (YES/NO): NO